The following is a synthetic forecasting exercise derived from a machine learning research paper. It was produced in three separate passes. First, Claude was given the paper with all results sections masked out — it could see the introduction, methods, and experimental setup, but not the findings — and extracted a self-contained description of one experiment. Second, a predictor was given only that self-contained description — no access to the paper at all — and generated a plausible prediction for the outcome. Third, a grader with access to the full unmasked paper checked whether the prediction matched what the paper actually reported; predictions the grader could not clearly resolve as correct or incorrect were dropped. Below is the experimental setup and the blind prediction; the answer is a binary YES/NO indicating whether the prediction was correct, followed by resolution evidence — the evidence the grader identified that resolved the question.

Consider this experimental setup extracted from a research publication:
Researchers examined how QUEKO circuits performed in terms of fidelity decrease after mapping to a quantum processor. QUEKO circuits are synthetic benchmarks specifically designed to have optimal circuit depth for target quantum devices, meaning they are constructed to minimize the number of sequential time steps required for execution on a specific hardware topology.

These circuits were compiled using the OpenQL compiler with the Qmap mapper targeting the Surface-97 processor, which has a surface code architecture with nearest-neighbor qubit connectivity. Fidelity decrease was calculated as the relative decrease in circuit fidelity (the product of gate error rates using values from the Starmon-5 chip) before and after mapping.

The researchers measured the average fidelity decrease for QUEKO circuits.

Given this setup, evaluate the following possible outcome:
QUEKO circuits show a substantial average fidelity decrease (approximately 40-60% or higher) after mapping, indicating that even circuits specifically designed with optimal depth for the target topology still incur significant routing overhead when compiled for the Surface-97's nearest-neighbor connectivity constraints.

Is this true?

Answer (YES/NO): NO